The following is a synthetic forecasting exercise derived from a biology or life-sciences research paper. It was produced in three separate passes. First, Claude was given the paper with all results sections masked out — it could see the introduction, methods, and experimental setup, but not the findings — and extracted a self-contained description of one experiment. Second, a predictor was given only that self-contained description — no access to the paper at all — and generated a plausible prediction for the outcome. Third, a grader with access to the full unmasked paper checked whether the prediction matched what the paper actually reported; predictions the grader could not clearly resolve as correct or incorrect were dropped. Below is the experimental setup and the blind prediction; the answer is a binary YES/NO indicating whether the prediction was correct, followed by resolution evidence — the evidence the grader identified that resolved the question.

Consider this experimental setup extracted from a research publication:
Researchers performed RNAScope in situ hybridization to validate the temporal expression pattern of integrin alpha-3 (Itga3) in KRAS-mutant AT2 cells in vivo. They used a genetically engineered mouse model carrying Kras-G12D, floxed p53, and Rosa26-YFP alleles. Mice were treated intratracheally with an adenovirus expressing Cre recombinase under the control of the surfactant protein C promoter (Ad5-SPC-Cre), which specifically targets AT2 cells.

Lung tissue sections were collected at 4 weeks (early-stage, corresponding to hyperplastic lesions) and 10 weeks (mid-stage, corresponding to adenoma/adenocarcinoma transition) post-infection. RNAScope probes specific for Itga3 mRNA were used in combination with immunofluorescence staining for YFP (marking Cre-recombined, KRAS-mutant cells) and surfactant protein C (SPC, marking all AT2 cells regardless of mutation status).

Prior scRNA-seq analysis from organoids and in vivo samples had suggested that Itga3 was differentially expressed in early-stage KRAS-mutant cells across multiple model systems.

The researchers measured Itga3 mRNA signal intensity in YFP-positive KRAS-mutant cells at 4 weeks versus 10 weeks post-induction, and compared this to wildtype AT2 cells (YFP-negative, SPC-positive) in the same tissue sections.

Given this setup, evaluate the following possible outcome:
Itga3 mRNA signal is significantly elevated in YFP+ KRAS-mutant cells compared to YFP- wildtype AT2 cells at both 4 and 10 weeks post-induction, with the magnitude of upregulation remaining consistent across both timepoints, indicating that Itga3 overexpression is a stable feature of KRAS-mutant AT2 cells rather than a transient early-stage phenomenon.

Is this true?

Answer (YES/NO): NO